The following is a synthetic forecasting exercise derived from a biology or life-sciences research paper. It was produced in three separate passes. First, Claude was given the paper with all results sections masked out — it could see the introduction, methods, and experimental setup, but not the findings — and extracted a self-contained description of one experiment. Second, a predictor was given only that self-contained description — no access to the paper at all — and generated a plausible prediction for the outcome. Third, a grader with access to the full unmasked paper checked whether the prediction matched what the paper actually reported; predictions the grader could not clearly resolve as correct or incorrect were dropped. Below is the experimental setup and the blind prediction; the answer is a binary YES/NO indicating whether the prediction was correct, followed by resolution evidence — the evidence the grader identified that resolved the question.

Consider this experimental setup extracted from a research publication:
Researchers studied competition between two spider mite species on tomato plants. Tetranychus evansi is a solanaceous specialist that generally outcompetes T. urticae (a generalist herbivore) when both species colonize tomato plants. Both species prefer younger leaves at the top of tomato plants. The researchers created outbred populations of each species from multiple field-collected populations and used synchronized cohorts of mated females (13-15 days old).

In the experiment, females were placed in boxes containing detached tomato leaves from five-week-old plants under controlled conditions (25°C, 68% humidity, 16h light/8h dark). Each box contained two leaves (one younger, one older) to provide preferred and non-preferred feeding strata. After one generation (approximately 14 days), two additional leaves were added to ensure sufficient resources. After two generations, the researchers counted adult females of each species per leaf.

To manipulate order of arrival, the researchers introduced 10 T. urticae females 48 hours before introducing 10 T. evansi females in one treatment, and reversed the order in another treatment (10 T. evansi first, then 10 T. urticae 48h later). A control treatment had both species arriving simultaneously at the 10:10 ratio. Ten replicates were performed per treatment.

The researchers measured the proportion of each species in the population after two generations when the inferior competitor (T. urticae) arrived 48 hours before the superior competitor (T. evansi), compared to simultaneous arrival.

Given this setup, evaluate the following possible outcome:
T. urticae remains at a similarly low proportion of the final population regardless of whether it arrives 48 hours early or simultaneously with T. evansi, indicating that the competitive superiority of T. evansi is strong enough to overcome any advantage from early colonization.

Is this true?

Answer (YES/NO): NO